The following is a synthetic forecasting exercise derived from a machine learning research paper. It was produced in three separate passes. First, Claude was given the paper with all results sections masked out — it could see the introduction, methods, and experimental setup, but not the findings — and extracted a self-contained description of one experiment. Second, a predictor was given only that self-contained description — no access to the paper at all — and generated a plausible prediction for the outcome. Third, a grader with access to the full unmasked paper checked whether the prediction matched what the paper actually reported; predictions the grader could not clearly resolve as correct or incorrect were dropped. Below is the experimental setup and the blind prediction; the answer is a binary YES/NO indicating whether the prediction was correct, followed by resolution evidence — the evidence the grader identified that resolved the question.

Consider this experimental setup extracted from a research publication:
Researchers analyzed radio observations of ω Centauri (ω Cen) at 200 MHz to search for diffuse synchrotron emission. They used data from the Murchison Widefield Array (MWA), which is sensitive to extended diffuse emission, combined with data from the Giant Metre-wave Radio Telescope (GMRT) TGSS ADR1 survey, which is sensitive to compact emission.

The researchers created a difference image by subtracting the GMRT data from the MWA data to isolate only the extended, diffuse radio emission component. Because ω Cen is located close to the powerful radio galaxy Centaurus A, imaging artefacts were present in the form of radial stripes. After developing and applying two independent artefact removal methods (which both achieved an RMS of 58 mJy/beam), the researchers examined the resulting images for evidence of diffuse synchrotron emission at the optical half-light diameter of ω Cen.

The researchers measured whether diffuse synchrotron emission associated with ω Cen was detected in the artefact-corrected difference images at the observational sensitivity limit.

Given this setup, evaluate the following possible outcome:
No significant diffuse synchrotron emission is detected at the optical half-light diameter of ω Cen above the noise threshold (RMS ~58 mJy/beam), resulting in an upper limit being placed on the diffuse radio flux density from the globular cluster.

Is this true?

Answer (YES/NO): YES